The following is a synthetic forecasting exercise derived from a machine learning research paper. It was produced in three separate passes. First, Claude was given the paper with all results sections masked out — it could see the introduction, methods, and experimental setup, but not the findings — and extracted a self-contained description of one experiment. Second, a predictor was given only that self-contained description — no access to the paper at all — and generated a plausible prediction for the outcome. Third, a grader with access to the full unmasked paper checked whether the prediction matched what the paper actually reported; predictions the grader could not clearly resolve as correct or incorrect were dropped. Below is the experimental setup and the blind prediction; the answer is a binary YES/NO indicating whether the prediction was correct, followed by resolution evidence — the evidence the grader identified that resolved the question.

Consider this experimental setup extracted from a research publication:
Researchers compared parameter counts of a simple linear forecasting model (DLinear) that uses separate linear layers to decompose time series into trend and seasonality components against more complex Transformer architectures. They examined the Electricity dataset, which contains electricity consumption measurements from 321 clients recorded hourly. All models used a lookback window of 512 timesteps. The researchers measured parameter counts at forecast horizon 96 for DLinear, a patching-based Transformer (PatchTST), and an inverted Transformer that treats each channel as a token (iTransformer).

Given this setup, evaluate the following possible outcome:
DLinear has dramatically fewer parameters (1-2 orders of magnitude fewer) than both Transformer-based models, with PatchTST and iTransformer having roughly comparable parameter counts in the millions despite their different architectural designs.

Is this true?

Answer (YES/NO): NO